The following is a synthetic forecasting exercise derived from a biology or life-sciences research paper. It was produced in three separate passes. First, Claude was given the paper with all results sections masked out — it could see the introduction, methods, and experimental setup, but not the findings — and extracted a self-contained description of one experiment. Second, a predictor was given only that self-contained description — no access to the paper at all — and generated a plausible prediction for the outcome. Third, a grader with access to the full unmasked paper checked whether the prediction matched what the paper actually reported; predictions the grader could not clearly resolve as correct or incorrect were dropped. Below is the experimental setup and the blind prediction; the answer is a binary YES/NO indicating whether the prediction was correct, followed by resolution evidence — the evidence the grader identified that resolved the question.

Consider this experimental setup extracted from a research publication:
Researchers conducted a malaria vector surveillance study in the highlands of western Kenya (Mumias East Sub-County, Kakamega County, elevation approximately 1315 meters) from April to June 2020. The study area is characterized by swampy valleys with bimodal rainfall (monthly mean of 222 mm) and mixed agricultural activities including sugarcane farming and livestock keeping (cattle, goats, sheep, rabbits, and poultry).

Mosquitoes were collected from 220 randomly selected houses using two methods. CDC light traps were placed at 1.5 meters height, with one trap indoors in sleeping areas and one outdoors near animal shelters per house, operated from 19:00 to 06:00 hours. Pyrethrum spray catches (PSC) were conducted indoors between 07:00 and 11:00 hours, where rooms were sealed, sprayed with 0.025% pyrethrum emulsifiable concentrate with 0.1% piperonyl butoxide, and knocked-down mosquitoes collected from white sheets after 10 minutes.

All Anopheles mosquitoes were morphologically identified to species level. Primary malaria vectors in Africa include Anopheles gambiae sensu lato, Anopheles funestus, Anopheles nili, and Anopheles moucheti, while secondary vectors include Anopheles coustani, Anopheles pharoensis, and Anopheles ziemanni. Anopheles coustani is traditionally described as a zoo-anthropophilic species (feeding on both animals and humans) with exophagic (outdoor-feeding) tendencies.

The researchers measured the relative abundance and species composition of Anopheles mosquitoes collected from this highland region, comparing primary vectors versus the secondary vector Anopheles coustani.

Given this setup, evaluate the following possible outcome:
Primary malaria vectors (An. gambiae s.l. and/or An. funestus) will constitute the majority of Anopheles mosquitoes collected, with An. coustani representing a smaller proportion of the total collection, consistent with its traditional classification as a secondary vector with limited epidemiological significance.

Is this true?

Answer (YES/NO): NO